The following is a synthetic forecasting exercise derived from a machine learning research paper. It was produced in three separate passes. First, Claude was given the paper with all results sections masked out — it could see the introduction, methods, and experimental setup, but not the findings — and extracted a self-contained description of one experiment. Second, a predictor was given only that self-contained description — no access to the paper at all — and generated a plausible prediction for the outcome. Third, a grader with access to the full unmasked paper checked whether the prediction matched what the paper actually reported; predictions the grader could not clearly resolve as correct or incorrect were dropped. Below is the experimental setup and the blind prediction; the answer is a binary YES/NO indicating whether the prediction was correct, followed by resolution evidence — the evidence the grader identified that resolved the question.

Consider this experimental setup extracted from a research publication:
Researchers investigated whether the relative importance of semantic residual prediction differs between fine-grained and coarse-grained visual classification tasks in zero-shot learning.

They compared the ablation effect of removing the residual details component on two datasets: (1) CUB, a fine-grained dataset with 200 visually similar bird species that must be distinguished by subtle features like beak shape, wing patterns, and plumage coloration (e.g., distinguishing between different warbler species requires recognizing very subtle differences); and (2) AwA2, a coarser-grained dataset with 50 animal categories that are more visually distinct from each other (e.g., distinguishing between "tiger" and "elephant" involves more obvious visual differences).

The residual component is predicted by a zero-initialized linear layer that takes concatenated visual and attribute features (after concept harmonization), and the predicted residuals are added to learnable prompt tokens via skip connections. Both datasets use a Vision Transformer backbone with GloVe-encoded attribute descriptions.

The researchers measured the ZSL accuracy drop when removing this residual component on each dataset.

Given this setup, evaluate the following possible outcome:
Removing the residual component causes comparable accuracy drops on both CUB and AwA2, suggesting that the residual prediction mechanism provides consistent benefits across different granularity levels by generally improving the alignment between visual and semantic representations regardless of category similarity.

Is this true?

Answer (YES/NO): NO